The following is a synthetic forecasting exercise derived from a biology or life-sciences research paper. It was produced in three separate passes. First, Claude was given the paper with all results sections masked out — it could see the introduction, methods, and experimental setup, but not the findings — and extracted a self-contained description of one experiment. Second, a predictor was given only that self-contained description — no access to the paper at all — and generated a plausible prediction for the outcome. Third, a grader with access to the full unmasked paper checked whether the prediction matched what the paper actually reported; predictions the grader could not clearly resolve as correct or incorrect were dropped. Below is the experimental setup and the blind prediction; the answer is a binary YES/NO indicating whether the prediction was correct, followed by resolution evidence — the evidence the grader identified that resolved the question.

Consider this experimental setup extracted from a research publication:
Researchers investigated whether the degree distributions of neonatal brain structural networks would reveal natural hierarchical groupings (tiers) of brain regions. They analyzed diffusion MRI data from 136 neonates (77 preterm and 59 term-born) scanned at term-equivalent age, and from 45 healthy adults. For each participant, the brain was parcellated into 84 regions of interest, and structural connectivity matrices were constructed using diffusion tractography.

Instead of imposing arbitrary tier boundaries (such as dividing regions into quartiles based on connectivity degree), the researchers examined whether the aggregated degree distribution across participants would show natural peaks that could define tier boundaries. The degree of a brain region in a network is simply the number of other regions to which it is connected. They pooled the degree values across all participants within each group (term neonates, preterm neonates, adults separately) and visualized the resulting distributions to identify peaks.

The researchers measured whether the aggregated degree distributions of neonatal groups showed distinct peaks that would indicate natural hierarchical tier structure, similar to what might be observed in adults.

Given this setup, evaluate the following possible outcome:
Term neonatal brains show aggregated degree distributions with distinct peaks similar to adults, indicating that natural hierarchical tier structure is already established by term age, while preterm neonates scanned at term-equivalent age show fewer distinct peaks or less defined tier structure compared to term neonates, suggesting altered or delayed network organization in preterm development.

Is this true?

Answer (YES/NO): NO